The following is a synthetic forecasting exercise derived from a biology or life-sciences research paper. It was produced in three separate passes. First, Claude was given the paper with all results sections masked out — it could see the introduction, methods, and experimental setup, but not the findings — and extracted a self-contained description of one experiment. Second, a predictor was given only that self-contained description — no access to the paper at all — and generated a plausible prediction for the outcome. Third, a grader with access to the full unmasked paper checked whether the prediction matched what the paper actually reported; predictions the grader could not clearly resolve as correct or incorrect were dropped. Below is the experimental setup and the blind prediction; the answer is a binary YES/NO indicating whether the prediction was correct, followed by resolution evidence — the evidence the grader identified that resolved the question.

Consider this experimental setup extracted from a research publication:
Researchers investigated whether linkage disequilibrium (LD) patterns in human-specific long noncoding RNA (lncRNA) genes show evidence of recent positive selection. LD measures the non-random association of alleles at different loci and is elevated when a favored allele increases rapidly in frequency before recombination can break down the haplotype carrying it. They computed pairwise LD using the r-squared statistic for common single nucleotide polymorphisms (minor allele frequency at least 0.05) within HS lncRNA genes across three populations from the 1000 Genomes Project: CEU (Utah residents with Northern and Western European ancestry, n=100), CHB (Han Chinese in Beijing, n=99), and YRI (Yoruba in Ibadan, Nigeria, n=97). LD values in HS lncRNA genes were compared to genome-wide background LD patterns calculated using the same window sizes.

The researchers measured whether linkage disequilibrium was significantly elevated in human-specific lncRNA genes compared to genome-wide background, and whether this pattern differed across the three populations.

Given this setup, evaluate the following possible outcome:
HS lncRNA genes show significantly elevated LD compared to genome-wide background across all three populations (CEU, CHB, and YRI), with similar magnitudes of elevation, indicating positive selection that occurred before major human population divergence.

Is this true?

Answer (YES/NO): NO